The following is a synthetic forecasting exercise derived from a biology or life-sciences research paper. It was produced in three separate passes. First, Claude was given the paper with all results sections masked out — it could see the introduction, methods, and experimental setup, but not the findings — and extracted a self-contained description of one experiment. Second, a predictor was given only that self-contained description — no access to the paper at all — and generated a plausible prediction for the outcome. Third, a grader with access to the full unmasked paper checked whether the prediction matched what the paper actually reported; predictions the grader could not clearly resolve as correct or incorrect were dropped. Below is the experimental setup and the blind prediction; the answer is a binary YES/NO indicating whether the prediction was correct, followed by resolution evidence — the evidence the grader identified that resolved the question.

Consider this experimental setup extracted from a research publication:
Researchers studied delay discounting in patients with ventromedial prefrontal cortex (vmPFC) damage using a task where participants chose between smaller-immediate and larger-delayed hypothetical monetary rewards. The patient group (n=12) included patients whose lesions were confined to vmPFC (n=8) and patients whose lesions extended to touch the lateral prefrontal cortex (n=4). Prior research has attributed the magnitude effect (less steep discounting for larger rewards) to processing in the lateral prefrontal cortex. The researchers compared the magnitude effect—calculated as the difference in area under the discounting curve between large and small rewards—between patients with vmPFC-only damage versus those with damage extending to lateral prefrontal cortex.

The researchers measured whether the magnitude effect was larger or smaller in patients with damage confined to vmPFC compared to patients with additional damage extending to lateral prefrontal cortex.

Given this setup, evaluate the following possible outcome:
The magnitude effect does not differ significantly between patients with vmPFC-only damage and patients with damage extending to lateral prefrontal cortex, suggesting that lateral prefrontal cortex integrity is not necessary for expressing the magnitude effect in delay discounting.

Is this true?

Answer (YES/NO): NO